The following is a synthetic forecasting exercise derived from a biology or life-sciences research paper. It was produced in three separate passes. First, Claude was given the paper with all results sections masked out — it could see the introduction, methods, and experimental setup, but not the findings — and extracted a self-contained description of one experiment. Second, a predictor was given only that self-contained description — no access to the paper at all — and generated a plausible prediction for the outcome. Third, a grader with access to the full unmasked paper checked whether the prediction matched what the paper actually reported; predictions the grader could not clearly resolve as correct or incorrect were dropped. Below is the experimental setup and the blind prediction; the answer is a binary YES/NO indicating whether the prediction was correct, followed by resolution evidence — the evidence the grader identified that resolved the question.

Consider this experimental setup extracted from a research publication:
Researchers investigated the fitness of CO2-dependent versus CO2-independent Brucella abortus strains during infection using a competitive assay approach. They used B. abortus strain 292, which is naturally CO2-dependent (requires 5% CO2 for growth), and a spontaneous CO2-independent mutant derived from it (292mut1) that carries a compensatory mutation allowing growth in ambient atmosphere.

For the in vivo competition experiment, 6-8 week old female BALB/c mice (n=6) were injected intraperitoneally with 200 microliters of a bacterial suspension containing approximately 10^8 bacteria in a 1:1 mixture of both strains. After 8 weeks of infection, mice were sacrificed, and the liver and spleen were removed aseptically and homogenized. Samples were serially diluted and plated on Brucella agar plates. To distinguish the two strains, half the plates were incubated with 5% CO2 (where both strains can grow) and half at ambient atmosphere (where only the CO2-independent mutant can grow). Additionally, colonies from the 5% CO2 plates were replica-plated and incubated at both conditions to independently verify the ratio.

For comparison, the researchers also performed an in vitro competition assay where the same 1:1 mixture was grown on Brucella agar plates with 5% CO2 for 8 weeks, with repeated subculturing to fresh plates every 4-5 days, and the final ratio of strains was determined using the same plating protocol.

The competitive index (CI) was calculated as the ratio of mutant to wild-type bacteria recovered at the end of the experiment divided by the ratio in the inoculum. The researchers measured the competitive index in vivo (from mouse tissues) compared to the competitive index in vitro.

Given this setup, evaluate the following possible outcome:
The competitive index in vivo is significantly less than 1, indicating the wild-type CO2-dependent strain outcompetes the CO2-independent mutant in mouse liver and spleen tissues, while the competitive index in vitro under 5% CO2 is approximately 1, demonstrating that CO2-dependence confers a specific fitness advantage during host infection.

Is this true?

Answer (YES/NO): YES